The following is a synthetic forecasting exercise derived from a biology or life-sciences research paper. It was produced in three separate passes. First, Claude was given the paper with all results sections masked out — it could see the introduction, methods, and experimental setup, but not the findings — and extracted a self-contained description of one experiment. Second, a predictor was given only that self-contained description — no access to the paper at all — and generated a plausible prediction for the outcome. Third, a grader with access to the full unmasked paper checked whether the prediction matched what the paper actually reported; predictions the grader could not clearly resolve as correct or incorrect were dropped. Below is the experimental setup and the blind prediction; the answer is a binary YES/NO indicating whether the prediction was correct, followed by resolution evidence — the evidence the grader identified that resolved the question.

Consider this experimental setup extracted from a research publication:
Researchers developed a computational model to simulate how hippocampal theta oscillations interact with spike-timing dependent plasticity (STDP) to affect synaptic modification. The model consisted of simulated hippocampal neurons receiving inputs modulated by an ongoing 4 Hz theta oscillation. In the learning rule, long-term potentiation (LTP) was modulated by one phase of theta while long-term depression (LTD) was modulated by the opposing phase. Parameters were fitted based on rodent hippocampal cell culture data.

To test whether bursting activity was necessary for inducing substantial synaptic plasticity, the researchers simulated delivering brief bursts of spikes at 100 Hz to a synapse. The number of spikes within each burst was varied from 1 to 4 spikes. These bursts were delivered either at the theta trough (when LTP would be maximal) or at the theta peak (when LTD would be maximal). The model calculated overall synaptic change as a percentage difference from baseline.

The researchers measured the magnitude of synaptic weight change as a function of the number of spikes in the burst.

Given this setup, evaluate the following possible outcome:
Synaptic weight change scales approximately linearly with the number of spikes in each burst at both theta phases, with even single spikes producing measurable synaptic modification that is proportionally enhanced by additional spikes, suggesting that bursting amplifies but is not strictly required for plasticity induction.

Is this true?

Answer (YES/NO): NO